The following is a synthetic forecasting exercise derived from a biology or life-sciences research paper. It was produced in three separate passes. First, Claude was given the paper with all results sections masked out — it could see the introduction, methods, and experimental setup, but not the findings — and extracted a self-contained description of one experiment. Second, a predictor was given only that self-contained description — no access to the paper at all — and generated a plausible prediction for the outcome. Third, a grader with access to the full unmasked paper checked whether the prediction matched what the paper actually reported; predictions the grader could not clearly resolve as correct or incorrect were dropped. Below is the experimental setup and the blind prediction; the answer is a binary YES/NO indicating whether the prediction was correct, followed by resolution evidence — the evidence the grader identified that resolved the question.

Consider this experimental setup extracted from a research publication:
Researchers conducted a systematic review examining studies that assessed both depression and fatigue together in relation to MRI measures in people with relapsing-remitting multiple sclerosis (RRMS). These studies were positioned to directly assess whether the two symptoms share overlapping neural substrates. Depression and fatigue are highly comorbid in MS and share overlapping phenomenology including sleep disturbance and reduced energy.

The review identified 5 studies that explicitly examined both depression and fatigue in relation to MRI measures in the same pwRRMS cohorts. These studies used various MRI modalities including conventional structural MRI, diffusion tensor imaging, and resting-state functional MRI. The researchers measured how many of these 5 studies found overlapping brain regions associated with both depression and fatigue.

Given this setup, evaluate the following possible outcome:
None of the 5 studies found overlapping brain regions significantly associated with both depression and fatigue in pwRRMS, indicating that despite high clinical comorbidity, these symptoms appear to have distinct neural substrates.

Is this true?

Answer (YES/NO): NO